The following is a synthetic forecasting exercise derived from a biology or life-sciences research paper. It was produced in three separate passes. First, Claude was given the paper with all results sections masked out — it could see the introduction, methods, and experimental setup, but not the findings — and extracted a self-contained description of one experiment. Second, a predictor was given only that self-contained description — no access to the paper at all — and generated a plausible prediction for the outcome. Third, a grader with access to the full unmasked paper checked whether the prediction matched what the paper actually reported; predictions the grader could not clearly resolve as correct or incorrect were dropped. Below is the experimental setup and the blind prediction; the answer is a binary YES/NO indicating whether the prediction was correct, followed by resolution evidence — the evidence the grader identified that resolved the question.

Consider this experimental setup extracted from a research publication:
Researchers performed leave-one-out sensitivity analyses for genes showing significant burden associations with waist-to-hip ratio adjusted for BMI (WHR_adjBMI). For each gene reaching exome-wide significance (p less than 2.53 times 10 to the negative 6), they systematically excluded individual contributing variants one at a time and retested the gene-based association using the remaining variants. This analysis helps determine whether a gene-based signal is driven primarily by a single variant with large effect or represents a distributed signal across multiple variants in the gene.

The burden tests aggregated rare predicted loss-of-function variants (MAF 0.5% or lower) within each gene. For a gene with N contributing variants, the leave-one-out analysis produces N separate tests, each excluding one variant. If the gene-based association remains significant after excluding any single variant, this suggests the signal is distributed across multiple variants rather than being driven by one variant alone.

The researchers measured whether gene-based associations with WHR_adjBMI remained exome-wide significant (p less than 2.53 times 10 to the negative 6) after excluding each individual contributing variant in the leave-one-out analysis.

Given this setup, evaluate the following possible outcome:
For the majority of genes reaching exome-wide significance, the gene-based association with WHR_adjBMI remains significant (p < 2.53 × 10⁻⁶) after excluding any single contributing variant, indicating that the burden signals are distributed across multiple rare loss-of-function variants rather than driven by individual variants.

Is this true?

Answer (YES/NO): NO